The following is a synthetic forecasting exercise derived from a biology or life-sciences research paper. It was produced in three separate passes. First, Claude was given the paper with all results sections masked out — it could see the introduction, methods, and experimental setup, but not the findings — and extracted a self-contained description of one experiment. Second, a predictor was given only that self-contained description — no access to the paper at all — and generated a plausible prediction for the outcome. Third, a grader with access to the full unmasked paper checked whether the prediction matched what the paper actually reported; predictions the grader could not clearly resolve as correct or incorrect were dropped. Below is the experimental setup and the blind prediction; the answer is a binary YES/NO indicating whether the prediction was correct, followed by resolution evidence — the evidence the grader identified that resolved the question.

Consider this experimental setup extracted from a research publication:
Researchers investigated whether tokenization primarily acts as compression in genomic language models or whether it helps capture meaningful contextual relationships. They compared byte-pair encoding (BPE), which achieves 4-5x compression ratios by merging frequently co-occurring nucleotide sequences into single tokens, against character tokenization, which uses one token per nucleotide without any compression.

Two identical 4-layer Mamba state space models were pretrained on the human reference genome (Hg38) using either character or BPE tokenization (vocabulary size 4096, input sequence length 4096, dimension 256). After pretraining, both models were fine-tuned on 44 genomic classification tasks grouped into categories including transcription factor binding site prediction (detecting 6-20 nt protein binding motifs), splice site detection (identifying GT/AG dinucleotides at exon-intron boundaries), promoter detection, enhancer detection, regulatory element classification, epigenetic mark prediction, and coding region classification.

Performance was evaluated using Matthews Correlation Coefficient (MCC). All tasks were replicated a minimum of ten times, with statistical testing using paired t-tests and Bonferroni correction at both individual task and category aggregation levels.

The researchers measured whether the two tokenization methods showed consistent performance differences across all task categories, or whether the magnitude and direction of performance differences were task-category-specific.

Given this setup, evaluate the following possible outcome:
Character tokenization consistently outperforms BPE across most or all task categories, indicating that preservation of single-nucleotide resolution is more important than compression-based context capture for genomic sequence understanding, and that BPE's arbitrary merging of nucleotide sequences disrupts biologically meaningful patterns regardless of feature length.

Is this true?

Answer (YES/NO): NO